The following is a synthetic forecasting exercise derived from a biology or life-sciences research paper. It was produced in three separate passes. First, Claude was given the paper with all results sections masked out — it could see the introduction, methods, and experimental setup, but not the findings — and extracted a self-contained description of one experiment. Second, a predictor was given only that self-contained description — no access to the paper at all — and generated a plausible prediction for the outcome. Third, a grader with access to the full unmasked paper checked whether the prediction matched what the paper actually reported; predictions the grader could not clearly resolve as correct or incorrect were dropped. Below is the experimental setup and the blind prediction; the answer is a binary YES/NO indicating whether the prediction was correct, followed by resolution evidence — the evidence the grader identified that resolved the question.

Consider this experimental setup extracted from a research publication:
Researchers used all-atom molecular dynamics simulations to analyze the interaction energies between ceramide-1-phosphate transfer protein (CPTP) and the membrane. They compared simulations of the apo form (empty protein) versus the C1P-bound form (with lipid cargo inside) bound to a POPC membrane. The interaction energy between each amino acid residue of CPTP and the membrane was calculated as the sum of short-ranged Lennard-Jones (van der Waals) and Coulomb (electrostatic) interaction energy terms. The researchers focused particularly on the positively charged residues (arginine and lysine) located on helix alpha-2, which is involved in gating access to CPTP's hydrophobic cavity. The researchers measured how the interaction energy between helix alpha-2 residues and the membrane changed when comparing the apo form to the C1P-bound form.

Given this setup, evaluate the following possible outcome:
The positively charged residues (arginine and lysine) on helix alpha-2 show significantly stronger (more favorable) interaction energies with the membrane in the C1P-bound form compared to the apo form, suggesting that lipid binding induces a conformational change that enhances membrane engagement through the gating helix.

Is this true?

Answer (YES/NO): NO